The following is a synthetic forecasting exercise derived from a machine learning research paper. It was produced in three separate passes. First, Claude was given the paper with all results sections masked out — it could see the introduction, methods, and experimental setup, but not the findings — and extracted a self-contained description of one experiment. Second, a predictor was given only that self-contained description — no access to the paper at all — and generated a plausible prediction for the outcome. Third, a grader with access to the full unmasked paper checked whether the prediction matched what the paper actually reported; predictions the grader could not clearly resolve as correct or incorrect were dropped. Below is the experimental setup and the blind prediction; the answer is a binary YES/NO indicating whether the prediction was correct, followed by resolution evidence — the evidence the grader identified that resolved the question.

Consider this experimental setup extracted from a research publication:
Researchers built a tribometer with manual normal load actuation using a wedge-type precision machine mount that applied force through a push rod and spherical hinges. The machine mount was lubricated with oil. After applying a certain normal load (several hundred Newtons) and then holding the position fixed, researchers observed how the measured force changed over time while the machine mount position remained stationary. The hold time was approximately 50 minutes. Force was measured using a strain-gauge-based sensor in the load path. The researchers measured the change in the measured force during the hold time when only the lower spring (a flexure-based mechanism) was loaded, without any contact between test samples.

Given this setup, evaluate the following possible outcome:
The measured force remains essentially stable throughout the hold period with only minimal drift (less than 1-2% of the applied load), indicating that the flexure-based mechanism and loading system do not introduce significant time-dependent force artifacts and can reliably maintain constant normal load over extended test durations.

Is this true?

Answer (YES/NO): NO